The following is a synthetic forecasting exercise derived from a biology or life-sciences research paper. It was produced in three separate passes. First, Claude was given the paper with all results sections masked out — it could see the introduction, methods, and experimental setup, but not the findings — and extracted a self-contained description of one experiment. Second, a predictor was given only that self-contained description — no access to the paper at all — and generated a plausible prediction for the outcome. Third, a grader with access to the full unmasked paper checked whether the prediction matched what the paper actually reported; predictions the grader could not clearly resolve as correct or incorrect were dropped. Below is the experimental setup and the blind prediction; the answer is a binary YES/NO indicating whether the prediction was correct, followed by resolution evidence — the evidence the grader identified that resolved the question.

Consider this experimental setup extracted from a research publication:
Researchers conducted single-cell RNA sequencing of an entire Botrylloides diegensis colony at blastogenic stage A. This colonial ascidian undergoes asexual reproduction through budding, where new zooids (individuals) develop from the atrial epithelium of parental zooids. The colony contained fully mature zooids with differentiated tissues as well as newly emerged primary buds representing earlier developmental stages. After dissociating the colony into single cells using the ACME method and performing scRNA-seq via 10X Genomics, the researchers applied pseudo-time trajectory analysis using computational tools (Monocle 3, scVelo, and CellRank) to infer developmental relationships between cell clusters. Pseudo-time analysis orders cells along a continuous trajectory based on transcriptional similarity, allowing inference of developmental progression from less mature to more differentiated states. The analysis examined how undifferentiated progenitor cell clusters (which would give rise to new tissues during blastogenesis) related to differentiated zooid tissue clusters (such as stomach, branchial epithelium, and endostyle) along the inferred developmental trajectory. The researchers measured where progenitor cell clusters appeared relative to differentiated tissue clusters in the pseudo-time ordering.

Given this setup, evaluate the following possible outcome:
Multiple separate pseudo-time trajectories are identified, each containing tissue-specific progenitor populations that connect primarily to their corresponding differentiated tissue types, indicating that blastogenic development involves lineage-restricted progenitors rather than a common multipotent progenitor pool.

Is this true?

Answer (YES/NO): NO